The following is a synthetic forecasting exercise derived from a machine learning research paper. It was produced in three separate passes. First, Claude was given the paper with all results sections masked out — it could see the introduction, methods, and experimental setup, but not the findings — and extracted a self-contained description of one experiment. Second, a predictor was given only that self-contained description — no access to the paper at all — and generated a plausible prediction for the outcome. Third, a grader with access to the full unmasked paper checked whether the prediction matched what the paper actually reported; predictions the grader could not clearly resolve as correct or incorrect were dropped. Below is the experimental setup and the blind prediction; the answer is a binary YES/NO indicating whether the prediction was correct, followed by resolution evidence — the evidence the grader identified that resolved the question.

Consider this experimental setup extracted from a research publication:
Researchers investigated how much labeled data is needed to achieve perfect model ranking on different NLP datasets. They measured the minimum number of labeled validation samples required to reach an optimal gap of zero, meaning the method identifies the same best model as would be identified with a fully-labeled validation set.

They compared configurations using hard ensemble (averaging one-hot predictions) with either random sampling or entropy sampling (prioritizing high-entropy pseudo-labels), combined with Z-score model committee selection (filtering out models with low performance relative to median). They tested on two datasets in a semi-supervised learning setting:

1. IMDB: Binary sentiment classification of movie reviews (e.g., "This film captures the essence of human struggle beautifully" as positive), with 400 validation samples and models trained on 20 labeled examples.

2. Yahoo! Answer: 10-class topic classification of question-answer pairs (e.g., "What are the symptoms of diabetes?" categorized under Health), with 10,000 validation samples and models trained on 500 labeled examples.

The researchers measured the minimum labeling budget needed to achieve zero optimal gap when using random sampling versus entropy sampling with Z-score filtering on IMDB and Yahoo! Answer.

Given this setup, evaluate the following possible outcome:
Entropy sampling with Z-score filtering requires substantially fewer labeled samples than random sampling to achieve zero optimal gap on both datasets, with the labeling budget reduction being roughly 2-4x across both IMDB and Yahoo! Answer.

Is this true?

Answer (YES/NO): NO